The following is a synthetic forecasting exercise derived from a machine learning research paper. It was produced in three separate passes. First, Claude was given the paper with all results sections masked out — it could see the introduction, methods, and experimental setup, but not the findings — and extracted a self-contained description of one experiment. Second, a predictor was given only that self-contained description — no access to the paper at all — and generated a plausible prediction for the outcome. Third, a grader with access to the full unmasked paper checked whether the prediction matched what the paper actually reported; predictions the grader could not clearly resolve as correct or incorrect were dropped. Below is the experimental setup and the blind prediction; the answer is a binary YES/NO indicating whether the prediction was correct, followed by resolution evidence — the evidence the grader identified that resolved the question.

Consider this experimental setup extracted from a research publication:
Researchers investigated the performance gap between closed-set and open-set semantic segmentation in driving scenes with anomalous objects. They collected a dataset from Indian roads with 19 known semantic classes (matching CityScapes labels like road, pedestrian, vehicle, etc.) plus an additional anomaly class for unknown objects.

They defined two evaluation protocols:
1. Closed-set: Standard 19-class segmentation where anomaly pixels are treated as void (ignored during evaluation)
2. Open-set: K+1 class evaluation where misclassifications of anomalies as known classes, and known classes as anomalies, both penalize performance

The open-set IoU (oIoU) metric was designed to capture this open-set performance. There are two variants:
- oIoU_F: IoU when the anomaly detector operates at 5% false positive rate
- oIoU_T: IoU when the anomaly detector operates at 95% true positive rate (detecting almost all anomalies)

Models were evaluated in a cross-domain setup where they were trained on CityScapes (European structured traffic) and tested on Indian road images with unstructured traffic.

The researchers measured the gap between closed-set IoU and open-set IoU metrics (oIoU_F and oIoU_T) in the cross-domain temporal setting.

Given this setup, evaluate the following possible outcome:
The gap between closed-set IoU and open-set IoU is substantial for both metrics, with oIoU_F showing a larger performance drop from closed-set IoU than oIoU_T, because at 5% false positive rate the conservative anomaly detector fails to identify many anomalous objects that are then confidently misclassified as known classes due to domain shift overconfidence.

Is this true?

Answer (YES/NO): NO